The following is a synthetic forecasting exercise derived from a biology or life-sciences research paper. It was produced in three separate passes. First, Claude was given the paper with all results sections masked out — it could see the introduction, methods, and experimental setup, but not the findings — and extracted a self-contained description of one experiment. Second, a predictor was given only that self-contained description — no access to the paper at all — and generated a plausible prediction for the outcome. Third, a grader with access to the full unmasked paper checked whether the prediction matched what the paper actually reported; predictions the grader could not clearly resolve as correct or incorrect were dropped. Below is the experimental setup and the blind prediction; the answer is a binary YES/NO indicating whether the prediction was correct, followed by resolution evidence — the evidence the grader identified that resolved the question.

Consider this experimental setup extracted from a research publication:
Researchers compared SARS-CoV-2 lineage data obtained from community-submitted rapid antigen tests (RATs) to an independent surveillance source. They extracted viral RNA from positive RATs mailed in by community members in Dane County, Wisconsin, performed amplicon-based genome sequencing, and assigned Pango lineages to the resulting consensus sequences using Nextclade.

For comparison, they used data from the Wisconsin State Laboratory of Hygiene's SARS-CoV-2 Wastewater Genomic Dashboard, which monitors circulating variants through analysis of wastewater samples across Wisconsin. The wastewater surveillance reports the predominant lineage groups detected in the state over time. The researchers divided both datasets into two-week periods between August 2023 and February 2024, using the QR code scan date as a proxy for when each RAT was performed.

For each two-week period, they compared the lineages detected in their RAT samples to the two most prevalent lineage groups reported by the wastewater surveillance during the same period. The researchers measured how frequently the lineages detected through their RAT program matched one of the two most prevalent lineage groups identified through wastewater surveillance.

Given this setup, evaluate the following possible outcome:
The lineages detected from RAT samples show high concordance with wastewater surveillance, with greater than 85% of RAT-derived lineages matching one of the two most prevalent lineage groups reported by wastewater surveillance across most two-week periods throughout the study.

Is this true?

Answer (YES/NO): YES